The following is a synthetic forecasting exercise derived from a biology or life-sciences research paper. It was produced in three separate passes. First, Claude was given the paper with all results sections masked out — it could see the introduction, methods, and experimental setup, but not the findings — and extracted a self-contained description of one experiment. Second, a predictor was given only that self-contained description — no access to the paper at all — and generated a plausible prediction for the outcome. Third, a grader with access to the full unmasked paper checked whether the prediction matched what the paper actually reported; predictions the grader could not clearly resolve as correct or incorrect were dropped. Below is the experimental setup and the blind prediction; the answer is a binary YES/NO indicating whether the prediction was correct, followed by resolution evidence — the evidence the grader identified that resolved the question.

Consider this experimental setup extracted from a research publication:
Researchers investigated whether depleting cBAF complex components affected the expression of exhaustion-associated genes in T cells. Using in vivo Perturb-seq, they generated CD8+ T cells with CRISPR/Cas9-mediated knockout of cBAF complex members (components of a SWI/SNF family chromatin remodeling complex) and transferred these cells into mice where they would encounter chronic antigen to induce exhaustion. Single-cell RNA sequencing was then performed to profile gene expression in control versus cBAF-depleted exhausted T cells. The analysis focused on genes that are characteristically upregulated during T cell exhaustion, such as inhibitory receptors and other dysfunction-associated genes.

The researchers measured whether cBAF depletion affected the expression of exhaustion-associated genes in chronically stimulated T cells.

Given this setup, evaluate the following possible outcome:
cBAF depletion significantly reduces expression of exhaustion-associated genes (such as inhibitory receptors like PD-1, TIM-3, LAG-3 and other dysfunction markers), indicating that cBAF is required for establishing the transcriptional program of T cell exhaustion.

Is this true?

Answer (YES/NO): YES